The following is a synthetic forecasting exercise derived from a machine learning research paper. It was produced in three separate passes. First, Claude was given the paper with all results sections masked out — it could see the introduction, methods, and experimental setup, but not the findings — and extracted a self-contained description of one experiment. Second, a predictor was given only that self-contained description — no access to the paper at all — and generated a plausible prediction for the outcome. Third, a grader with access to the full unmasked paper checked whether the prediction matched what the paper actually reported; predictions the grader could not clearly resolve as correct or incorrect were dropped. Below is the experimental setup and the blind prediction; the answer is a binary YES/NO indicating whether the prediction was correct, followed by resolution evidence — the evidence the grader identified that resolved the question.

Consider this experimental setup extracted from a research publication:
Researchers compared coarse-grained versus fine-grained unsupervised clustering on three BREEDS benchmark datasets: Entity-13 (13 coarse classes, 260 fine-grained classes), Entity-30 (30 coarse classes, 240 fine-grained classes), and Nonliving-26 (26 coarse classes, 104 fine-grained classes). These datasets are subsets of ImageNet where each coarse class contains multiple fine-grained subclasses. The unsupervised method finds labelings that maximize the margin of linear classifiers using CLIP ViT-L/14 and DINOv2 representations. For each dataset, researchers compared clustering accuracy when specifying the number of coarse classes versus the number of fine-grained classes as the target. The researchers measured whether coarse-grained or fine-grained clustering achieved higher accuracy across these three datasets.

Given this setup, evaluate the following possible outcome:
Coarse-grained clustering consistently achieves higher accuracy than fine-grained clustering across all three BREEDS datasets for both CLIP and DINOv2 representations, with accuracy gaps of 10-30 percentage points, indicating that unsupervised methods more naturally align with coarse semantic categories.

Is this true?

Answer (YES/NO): NO